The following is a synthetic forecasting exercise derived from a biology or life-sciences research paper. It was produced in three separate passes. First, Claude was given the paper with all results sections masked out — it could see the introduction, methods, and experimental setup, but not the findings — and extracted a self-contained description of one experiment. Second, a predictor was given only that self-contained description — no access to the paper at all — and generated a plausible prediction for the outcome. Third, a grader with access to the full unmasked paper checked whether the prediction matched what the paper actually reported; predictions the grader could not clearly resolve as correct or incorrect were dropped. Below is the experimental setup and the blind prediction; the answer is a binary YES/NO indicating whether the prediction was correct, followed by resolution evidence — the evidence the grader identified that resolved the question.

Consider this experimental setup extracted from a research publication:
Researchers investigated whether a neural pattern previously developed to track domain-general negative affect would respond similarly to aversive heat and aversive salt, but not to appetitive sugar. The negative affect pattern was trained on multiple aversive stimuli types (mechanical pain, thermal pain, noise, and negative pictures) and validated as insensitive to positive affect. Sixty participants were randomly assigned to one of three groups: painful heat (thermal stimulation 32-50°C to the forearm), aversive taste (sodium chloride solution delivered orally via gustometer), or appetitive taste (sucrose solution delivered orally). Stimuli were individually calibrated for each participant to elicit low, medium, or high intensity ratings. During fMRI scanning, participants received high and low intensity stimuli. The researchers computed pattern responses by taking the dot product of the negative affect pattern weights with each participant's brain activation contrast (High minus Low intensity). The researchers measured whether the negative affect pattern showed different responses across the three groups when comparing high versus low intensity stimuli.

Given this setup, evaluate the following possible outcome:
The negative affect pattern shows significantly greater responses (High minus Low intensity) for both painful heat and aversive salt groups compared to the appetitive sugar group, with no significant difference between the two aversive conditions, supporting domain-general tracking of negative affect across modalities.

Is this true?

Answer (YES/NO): NO